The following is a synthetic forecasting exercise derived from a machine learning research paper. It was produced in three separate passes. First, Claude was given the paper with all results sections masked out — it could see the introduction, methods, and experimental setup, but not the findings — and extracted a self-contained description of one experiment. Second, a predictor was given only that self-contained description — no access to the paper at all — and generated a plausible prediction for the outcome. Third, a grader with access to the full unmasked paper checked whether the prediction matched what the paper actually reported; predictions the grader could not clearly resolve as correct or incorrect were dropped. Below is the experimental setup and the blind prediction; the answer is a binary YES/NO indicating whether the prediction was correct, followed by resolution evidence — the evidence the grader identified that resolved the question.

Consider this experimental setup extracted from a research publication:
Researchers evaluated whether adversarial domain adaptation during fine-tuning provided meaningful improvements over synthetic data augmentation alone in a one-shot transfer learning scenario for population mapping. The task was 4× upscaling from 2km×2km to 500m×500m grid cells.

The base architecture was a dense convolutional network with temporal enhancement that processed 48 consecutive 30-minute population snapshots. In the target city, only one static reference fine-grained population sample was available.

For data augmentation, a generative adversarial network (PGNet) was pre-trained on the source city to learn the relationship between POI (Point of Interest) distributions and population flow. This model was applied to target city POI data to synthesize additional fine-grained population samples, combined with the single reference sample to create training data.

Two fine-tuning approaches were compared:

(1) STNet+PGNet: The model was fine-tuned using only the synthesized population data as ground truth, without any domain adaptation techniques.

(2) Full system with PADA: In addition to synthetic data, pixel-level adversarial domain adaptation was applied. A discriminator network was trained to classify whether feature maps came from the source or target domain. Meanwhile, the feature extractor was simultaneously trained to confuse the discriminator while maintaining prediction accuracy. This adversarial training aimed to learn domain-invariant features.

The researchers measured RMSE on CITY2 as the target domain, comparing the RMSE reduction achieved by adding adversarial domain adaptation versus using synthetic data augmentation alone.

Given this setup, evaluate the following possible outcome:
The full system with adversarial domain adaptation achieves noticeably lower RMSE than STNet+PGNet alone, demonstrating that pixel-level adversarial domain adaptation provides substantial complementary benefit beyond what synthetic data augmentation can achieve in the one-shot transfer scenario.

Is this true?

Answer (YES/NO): NO